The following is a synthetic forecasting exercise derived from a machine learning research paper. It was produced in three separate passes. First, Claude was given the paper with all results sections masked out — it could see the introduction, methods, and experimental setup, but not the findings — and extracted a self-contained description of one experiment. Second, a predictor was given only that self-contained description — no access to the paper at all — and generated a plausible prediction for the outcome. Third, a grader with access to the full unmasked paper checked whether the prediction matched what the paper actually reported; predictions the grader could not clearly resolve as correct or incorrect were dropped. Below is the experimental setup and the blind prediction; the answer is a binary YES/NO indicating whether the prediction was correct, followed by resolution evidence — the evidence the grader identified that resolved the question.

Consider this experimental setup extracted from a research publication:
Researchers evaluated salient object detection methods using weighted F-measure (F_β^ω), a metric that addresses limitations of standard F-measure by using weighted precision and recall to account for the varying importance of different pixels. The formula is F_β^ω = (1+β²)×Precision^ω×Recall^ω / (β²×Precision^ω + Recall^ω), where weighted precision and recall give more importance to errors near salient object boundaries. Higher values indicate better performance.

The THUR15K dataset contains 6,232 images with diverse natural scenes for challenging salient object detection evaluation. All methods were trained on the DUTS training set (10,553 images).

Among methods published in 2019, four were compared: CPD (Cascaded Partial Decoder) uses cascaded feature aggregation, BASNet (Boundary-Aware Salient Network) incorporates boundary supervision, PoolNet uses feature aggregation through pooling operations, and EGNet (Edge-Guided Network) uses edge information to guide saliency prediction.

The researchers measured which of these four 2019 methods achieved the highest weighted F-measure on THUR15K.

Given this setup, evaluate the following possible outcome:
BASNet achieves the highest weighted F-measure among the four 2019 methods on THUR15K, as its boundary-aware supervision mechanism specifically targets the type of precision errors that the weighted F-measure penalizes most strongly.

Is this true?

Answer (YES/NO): NO